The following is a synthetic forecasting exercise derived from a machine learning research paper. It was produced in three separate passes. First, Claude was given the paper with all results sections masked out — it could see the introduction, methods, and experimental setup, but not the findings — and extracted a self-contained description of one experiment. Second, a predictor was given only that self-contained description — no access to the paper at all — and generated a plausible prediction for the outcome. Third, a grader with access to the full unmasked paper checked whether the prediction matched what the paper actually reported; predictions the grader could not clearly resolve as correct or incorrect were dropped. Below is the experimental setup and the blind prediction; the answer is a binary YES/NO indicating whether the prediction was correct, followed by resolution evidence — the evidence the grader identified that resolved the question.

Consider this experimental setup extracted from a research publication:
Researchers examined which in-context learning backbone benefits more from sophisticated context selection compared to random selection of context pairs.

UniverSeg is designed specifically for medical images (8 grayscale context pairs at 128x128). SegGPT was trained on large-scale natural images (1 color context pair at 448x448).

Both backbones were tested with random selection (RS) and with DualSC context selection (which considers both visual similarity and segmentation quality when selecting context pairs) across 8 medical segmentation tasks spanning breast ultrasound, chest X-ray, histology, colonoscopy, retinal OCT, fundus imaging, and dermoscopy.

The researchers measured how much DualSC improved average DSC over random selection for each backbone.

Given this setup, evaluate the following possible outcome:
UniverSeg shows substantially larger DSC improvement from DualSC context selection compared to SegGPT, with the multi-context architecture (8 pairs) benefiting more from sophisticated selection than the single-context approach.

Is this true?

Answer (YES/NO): NO